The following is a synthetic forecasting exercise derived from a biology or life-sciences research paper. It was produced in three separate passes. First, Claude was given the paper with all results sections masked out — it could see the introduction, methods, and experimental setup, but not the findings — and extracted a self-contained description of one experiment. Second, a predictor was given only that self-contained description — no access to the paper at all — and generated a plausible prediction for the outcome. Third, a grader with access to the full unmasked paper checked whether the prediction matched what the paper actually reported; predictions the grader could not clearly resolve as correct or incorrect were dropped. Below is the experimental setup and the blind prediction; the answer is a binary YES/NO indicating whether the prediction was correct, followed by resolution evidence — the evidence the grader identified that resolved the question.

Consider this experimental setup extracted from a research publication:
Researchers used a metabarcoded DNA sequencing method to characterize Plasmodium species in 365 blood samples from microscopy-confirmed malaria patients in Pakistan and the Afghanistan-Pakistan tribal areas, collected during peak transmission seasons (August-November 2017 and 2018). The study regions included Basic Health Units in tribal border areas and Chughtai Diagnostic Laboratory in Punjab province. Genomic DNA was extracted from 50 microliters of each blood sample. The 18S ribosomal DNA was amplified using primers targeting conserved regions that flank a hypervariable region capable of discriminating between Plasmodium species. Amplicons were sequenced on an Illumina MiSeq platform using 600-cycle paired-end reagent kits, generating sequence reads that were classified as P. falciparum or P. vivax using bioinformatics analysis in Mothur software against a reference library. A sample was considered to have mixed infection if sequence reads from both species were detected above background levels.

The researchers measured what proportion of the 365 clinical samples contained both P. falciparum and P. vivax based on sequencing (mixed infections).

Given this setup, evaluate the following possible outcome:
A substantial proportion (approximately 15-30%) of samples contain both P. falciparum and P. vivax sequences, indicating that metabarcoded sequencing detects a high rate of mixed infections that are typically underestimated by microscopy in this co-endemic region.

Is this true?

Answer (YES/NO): NO